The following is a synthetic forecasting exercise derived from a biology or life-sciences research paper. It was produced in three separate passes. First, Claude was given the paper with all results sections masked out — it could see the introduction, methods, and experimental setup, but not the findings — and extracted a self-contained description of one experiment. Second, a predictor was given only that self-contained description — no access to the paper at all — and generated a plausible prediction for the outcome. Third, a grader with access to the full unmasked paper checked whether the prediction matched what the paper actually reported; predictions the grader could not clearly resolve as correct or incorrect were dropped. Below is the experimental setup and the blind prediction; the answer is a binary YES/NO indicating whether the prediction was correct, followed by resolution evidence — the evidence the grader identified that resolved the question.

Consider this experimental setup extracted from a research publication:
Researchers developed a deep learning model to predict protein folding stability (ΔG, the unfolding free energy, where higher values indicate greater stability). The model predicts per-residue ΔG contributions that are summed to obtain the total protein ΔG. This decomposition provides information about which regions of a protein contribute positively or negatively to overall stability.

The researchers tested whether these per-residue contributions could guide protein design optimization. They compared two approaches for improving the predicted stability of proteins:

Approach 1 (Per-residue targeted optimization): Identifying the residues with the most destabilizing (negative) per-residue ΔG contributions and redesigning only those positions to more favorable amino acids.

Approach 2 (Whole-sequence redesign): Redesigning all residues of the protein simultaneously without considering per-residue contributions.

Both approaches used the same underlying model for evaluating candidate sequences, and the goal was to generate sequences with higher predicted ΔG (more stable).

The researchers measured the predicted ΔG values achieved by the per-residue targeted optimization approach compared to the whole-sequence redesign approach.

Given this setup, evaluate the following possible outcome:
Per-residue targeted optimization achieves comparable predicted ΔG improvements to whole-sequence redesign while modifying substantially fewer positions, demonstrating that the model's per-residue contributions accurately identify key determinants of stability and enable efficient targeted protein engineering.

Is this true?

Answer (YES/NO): NO